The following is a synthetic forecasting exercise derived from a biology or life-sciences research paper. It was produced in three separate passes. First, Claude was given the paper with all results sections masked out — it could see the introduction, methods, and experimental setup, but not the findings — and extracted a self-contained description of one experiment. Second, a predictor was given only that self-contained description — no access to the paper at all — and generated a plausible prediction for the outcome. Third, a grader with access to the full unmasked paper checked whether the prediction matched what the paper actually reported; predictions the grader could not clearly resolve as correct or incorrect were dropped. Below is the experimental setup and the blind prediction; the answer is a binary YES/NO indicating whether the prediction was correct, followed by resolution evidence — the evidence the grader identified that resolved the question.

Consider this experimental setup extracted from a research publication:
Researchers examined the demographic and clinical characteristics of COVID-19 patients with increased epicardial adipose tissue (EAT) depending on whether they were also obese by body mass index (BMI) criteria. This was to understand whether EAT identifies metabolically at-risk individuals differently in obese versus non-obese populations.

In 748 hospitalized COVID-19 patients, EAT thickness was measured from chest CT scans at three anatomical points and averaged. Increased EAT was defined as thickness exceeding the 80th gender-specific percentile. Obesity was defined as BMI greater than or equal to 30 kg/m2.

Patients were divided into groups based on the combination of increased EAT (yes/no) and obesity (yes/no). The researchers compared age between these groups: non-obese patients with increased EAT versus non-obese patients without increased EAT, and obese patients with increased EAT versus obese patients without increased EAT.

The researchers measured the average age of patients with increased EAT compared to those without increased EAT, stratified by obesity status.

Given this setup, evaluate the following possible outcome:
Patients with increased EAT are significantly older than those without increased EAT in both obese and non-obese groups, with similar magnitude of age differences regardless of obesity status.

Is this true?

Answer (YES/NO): NO